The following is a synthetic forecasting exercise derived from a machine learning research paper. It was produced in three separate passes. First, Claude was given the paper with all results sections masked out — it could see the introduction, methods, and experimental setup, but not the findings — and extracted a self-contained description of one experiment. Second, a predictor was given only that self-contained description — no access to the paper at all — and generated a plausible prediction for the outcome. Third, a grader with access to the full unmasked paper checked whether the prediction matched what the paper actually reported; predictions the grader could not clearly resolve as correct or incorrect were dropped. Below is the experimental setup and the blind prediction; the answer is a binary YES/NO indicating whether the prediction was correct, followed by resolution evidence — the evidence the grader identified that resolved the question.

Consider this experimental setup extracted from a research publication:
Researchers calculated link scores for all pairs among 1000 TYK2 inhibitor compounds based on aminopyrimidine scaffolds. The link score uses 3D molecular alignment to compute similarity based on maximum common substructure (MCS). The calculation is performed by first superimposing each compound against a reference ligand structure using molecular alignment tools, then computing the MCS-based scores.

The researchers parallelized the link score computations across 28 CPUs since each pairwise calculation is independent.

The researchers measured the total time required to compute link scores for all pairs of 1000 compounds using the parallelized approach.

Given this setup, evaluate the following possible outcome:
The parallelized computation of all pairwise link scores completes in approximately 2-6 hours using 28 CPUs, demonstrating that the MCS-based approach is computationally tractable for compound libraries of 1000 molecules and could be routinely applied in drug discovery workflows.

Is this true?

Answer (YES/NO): NO